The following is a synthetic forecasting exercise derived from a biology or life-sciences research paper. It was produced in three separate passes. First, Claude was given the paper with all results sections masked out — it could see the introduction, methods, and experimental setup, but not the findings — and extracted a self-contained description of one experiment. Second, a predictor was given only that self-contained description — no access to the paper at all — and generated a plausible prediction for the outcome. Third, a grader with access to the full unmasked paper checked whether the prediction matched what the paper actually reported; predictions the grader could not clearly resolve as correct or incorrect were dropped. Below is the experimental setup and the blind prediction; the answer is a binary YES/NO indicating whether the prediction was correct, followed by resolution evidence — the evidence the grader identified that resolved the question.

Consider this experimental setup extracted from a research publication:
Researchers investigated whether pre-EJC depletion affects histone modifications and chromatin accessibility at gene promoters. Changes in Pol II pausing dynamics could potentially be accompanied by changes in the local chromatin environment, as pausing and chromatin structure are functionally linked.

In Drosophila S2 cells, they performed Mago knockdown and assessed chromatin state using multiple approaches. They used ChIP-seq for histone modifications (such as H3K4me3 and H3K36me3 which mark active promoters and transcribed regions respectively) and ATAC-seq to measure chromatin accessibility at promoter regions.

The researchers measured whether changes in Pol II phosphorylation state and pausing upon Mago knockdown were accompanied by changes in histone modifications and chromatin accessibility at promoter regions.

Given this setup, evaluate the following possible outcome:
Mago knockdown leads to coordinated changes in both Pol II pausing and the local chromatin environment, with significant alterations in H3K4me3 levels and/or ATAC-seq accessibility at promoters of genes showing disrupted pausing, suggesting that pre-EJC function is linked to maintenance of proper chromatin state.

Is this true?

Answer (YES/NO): YES